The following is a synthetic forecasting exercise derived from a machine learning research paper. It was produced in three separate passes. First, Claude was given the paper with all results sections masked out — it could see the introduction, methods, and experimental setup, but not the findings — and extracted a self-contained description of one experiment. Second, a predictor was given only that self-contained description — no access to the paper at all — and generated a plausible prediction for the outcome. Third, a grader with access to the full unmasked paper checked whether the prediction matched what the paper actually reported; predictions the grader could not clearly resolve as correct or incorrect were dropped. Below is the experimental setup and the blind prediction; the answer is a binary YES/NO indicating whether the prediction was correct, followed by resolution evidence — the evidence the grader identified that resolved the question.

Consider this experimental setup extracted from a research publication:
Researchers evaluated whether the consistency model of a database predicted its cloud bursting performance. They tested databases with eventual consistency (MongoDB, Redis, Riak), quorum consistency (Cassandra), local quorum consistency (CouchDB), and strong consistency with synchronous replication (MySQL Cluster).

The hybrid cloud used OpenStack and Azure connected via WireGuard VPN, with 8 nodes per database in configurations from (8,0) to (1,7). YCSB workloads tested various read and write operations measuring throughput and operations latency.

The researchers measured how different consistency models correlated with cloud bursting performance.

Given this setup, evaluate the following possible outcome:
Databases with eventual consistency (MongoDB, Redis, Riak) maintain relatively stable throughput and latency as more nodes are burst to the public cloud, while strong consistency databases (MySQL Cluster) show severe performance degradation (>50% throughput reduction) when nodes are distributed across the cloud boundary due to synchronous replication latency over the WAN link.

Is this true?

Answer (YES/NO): NO